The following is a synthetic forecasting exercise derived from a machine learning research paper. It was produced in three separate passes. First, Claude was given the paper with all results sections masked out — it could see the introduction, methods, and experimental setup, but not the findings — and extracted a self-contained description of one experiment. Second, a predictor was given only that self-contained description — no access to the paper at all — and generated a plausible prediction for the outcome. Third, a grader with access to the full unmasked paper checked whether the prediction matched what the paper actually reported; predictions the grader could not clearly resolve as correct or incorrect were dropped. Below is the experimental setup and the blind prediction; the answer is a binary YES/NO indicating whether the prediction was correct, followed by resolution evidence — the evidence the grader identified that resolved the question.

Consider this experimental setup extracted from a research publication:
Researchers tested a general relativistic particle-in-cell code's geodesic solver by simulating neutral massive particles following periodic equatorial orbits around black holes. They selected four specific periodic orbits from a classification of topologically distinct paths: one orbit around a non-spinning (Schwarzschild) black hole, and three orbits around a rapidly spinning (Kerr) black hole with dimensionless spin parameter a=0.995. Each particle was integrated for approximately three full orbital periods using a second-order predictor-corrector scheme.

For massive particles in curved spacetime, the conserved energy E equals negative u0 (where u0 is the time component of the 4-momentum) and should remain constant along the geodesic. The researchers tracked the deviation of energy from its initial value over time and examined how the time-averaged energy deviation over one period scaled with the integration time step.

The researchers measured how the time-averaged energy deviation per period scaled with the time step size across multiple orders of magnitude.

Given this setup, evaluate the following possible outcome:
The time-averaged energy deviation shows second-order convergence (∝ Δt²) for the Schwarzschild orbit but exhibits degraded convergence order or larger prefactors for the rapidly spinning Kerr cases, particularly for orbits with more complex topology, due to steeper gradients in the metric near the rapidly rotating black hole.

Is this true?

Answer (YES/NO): NO